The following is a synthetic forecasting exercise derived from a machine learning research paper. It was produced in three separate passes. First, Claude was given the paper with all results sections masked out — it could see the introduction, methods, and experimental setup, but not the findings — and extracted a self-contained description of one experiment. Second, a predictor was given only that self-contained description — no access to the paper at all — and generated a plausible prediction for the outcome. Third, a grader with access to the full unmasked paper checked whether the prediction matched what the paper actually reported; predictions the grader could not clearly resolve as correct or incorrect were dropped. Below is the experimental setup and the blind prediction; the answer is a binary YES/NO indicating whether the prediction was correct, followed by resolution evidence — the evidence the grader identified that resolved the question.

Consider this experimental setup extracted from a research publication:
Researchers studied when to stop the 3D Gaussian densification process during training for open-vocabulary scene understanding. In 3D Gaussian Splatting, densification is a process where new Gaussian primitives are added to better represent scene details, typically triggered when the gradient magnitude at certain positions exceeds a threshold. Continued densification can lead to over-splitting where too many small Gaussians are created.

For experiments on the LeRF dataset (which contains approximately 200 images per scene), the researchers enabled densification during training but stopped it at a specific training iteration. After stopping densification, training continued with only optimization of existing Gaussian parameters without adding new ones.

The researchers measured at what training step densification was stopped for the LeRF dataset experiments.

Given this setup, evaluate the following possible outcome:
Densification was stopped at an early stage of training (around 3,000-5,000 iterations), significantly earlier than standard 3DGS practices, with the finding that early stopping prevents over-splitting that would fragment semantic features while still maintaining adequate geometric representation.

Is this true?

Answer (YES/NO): NO